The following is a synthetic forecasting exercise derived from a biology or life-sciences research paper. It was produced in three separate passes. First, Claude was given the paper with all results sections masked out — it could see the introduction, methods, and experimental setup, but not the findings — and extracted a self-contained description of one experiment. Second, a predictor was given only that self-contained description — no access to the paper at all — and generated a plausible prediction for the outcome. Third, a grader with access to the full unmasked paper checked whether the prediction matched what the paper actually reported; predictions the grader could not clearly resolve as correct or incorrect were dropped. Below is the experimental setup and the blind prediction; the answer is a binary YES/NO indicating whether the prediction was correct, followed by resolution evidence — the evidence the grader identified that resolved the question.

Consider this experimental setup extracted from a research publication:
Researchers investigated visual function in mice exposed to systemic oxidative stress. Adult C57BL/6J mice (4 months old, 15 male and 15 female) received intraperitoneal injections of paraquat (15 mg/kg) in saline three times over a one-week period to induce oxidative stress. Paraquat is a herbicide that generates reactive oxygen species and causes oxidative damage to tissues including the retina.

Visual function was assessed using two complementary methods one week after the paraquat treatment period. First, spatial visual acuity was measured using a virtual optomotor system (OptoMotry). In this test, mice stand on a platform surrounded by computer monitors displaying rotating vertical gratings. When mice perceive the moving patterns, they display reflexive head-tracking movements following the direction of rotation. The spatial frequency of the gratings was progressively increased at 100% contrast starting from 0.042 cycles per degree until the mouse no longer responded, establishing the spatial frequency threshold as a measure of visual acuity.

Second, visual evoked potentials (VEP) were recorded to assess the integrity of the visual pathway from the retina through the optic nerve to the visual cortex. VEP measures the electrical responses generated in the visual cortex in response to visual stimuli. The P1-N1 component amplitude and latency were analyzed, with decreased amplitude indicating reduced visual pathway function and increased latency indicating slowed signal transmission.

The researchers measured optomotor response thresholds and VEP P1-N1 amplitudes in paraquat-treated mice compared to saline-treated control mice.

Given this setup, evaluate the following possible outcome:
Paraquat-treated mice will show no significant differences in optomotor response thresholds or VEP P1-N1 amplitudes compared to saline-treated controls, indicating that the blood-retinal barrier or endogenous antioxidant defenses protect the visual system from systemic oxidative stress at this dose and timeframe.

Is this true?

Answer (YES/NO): NO